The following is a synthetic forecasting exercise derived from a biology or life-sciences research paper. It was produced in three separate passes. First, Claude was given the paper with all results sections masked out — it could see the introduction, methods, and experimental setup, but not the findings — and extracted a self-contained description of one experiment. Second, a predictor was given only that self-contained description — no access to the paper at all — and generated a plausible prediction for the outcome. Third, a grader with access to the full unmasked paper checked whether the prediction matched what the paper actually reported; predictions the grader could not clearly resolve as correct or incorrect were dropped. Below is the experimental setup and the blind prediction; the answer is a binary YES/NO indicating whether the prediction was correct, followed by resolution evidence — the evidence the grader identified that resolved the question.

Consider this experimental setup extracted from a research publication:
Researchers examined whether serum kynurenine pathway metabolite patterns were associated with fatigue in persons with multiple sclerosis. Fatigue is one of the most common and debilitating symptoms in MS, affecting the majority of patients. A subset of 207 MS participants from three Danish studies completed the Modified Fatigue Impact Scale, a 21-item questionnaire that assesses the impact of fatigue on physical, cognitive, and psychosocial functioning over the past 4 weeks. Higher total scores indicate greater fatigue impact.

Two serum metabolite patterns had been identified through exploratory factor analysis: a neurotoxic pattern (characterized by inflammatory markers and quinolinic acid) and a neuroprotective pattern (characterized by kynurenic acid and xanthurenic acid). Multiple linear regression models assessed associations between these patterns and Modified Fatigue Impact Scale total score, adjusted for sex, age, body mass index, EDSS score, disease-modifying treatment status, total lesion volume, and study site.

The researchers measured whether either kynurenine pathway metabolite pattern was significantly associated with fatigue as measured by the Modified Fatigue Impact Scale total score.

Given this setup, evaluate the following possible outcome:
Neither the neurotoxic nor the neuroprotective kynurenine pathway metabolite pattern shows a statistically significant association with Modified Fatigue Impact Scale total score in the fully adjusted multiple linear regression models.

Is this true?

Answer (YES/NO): YES